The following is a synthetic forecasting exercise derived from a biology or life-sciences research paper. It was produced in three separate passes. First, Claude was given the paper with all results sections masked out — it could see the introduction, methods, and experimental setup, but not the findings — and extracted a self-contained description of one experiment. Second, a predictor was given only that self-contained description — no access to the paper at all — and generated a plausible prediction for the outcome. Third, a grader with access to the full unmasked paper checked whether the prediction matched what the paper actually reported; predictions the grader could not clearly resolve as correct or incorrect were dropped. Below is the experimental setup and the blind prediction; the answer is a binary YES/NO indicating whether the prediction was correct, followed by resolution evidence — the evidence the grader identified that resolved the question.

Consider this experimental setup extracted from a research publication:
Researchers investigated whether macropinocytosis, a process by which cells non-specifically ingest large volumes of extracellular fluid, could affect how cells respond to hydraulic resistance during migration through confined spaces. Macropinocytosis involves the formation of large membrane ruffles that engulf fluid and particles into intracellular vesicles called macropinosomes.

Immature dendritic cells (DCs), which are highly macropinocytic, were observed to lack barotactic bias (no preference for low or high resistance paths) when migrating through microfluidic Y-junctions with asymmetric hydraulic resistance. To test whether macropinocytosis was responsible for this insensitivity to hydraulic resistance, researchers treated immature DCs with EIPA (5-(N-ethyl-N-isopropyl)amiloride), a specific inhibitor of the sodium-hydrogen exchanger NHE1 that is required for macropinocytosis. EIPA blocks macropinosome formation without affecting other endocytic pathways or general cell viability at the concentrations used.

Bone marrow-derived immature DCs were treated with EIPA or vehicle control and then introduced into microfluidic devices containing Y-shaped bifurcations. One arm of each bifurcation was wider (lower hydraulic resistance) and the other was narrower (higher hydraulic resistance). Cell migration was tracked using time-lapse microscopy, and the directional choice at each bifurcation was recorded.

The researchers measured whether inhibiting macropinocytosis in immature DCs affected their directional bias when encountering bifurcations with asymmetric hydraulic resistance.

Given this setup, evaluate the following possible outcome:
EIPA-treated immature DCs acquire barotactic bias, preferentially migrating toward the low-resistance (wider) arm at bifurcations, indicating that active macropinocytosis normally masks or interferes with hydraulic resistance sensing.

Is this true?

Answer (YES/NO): YES